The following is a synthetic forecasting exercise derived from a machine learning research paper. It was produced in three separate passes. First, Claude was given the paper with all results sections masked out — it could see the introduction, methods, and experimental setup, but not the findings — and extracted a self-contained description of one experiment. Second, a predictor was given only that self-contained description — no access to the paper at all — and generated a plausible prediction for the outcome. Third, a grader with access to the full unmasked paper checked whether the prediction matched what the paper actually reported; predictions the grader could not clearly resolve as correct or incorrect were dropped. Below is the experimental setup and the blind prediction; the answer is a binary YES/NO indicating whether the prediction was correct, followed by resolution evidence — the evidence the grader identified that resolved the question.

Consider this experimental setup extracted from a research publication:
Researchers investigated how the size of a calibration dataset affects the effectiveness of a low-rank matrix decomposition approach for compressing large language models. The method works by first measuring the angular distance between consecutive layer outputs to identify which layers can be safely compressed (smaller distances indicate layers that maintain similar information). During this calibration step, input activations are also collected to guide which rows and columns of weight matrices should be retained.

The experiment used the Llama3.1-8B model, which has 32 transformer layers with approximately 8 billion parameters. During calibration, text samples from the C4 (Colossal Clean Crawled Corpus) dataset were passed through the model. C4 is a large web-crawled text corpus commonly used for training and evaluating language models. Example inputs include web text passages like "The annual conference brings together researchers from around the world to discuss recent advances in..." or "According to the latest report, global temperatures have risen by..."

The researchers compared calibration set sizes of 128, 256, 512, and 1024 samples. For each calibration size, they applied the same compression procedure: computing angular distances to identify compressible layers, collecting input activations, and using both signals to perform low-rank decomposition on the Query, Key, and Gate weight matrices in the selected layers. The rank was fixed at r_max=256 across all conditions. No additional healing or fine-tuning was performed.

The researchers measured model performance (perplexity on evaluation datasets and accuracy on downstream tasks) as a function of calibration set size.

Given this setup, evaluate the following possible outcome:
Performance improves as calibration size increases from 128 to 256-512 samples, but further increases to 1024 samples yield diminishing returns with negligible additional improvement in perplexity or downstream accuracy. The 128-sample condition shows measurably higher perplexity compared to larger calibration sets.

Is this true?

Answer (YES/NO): NO